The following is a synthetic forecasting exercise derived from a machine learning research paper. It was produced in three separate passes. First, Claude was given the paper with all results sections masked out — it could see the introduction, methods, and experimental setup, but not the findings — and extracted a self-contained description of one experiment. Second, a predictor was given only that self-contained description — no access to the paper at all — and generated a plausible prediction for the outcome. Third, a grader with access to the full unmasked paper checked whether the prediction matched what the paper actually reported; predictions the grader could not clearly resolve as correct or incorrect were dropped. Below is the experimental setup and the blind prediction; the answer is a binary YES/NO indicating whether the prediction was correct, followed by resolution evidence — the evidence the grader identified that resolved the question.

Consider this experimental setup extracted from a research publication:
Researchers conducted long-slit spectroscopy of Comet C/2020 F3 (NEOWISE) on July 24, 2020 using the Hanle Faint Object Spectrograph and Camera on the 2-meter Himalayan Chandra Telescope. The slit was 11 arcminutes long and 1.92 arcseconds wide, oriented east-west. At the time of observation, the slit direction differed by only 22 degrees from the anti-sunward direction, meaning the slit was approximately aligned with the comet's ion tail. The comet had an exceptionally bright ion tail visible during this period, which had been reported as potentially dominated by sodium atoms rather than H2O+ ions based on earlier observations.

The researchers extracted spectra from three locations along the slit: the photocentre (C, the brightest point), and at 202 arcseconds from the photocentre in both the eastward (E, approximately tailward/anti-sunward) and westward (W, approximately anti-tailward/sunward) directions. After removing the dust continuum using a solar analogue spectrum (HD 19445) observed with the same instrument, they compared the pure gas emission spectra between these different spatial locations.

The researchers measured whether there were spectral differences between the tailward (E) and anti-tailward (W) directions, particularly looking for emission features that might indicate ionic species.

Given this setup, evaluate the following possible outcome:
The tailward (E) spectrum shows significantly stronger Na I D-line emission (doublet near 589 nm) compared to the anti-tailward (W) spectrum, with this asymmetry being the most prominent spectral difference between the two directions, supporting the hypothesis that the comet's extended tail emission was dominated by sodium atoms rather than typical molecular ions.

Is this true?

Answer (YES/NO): NO